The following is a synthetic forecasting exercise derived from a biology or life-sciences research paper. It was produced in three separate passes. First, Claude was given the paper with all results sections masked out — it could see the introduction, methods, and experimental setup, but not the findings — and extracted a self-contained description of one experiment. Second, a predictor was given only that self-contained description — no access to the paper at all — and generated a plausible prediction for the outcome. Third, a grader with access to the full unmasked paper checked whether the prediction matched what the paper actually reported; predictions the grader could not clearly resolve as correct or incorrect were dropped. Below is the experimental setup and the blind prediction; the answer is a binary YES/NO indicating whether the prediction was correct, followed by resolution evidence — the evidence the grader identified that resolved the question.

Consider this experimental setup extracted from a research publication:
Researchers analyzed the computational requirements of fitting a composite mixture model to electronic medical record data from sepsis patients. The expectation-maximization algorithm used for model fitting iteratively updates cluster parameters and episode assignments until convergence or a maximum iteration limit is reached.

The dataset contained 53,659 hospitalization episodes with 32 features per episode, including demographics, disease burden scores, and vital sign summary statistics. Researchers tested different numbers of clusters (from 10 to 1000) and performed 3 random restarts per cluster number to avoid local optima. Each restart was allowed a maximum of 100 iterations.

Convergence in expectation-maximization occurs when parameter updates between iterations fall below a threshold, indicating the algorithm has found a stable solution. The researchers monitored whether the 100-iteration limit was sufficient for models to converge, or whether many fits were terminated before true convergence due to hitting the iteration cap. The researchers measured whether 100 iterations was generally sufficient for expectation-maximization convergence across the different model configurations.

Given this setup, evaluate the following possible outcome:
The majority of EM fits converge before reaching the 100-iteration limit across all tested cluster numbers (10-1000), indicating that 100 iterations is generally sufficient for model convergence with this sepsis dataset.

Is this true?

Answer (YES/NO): YES